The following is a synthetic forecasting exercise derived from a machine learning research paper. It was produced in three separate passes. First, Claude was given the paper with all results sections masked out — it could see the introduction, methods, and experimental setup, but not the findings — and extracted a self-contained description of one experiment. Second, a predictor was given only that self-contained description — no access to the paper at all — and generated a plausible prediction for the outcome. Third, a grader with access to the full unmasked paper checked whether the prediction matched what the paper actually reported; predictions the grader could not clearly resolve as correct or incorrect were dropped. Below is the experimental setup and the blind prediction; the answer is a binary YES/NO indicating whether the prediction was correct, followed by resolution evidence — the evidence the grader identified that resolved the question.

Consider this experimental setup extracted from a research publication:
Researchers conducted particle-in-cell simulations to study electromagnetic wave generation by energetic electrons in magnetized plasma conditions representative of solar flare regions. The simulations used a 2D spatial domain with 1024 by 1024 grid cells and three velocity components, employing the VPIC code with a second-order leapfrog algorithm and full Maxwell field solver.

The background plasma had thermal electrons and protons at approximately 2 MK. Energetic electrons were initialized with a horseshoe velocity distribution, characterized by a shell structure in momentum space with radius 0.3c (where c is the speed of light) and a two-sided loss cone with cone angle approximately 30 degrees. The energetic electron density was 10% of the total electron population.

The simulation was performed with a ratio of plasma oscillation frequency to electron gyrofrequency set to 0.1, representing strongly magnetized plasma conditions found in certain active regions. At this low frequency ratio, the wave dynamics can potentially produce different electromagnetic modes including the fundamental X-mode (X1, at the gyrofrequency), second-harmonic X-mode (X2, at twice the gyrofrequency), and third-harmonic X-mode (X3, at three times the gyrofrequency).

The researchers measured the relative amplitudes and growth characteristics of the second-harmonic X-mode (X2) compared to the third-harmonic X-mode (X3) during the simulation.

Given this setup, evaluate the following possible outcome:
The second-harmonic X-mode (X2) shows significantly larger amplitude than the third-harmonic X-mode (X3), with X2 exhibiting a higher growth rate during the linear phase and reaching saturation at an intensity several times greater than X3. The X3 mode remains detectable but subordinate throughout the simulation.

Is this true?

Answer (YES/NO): NO